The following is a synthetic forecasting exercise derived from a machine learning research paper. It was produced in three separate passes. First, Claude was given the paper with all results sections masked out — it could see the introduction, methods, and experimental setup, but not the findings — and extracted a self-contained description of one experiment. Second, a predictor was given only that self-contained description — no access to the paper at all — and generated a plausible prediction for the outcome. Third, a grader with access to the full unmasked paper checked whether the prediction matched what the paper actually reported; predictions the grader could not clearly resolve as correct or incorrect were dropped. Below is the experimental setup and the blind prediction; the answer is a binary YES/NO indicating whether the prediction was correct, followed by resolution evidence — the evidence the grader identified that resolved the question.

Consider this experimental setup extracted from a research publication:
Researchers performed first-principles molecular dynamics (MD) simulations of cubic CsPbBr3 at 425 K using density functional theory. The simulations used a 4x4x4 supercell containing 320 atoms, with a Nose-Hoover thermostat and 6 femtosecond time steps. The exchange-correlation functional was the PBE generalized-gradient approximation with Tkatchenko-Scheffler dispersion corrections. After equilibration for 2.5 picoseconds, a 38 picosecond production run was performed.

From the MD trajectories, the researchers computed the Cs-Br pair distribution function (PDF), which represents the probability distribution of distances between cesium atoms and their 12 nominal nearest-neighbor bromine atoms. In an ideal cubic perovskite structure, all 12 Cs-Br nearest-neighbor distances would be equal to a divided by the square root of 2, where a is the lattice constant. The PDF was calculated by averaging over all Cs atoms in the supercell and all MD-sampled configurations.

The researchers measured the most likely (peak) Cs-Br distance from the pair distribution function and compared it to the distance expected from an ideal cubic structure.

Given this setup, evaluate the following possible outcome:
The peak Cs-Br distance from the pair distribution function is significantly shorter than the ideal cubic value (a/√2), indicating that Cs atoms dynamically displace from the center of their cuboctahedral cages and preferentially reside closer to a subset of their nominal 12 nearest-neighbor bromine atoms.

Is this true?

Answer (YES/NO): YES